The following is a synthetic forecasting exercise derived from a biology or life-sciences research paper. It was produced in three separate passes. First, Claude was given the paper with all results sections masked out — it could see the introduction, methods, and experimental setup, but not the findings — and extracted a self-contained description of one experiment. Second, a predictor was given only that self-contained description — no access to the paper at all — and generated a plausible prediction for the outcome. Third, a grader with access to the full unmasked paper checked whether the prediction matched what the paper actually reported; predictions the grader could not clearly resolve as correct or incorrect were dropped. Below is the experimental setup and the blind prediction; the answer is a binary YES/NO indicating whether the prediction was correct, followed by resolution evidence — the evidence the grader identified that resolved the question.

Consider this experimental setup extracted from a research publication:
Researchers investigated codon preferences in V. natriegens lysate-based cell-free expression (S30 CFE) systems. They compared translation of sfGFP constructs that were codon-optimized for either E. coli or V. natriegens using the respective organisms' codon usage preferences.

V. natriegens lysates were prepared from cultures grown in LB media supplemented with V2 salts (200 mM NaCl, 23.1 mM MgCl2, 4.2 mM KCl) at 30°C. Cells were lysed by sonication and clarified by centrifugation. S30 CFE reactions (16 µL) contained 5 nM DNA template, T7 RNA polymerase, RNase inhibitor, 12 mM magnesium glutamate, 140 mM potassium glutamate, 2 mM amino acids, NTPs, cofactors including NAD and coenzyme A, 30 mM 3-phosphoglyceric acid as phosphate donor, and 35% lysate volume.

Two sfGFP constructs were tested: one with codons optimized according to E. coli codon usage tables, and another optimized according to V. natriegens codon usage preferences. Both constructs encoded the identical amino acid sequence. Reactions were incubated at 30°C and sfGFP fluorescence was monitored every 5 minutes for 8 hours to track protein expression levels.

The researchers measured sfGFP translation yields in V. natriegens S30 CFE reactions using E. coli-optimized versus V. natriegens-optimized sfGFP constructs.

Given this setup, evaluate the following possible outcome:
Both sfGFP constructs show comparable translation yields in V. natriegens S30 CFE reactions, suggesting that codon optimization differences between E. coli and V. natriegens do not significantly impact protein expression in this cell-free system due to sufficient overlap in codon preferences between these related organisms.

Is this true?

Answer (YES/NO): NO